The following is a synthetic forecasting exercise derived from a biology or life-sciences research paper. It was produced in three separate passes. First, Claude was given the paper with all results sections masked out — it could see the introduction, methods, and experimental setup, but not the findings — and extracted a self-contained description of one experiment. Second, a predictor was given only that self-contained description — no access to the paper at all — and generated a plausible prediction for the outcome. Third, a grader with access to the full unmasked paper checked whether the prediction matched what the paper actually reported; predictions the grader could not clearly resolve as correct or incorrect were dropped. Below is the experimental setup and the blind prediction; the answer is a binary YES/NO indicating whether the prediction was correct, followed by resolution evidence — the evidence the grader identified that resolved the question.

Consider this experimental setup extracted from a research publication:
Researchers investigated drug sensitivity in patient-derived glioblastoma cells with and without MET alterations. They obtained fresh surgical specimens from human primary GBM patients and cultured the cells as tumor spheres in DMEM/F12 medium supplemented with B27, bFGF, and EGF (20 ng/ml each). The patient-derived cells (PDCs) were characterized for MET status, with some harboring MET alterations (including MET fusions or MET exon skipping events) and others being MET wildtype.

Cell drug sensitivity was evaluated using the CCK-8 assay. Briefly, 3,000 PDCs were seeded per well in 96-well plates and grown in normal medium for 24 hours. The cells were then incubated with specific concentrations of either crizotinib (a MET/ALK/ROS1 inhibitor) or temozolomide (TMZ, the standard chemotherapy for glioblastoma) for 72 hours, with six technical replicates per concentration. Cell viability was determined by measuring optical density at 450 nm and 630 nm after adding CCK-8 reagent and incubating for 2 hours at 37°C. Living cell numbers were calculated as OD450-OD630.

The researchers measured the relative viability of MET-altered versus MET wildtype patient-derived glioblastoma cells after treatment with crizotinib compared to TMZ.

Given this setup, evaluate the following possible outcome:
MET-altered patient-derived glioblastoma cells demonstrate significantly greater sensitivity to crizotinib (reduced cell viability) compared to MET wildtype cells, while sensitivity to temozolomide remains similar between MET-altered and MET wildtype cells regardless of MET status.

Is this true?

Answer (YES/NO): NO